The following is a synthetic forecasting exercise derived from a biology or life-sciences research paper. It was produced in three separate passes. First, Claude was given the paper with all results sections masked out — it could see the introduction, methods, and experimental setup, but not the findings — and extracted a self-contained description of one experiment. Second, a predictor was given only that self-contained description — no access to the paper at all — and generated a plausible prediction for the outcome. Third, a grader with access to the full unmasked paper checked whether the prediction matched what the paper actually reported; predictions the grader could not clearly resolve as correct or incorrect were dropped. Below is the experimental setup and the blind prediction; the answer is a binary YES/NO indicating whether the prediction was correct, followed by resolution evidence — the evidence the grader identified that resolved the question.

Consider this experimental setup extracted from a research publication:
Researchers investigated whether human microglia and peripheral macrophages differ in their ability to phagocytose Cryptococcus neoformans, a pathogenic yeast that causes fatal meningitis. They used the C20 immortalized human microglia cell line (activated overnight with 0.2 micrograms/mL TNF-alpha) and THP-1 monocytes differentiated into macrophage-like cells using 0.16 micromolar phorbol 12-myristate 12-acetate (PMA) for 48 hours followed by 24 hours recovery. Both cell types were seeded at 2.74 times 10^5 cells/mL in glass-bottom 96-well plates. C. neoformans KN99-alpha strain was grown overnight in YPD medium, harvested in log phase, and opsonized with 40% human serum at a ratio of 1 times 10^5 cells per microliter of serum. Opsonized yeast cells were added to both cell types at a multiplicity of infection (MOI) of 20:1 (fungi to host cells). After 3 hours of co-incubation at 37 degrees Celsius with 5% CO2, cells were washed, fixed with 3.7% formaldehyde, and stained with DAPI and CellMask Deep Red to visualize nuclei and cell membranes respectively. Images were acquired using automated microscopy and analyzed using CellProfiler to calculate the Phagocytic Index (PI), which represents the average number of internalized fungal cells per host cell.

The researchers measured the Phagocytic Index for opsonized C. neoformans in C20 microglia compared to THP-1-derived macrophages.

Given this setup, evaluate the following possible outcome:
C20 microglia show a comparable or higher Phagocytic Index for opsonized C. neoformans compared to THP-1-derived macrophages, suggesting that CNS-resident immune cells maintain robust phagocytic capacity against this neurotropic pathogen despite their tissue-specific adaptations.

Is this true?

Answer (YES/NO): NO